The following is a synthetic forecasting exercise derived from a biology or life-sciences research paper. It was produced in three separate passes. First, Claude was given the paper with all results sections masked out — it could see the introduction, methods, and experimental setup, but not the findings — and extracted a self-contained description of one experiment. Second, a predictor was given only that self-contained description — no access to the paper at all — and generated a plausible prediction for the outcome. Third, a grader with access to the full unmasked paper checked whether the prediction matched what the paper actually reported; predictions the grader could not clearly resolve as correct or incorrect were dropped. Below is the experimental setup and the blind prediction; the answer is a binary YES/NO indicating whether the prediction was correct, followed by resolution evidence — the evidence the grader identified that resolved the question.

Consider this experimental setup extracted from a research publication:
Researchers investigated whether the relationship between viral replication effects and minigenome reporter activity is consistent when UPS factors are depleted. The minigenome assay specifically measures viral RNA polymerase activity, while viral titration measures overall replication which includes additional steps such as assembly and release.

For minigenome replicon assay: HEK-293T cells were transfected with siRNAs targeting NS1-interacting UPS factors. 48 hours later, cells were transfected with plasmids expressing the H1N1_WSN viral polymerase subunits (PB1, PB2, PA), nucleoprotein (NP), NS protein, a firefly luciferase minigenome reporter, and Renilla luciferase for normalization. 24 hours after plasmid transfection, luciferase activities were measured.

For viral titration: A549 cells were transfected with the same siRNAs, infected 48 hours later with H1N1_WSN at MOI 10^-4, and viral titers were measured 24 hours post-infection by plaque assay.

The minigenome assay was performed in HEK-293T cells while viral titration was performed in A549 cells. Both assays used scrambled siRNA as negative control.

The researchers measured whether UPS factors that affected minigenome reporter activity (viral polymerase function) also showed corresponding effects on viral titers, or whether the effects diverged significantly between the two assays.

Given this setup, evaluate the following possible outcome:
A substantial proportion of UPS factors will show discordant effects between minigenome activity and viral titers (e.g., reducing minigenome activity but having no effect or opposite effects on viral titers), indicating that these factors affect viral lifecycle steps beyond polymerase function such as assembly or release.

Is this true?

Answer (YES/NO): YES